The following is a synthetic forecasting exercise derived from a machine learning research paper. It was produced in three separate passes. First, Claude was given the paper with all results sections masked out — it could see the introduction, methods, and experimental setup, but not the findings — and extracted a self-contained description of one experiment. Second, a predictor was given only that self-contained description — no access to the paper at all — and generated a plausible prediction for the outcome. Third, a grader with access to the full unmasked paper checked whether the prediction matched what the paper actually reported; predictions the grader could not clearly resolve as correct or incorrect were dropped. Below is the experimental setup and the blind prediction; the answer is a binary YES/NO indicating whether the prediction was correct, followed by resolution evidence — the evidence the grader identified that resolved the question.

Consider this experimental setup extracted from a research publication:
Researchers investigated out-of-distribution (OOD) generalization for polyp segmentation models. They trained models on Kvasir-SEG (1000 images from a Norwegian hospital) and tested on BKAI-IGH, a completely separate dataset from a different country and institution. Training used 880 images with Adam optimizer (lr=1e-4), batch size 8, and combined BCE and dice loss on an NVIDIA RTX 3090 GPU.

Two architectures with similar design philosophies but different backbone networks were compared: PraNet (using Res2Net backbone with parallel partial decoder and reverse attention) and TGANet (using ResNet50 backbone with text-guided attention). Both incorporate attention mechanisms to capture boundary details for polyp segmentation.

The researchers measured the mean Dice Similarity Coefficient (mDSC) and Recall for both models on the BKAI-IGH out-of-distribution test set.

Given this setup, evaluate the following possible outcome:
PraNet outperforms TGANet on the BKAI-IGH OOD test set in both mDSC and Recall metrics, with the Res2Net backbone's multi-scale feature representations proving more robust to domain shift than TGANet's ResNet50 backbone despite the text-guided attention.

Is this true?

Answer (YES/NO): YES